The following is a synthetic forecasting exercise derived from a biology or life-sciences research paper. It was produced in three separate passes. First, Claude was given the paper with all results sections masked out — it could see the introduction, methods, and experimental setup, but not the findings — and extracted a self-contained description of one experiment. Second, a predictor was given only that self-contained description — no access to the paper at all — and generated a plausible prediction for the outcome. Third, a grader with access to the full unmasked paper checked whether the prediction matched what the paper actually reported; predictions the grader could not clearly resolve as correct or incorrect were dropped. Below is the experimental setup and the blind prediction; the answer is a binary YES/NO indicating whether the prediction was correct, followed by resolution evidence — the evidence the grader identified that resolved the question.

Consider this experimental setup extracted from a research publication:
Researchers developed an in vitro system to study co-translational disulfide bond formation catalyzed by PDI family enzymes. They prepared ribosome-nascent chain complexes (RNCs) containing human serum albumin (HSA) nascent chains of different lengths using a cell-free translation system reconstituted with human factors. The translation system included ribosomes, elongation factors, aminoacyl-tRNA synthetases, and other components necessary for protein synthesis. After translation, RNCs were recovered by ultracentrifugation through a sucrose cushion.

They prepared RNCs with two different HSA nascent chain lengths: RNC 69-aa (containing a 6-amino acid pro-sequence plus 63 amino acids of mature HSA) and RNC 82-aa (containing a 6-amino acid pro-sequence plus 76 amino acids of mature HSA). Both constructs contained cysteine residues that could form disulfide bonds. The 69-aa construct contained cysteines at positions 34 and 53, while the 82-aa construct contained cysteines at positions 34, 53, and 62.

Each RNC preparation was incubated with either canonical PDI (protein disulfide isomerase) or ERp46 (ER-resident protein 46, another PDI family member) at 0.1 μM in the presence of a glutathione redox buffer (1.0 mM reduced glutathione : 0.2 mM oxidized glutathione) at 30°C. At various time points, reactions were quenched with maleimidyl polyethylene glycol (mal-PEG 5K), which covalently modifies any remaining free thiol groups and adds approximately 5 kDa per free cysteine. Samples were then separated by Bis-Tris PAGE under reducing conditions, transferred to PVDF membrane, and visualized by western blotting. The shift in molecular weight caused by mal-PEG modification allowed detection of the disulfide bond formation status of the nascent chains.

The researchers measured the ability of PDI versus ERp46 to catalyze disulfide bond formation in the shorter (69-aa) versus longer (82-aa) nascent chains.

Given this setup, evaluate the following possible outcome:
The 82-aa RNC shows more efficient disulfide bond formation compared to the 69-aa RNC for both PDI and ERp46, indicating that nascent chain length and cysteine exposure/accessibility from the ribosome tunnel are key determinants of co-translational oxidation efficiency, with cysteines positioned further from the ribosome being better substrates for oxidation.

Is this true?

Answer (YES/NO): YES